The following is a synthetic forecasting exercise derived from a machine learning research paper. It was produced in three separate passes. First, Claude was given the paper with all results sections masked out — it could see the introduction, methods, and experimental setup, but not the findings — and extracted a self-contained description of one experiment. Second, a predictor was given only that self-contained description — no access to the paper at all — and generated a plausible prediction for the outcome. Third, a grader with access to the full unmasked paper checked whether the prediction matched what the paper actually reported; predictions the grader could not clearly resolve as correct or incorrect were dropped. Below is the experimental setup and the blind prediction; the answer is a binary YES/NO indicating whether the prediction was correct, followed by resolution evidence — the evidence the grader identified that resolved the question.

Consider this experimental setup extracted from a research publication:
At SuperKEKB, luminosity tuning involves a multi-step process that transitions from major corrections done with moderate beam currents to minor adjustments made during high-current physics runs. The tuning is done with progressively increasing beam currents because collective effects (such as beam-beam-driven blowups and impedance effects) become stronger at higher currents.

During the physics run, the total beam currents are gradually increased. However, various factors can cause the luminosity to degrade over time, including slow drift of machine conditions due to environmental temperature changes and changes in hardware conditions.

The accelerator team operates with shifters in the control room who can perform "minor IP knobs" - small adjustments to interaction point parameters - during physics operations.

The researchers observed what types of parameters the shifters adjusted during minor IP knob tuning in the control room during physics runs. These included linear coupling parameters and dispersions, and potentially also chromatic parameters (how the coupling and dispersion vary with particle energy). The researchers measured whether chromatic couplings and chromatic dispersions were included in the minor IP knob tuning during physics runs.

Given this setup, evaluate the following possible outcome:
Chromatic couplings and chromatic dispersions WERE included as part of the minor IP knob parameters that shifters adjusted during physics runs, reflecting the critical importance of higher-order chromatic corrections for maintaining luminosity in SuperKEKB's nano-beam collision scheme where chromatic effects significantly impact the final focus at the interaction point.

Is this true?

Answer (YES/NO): YES